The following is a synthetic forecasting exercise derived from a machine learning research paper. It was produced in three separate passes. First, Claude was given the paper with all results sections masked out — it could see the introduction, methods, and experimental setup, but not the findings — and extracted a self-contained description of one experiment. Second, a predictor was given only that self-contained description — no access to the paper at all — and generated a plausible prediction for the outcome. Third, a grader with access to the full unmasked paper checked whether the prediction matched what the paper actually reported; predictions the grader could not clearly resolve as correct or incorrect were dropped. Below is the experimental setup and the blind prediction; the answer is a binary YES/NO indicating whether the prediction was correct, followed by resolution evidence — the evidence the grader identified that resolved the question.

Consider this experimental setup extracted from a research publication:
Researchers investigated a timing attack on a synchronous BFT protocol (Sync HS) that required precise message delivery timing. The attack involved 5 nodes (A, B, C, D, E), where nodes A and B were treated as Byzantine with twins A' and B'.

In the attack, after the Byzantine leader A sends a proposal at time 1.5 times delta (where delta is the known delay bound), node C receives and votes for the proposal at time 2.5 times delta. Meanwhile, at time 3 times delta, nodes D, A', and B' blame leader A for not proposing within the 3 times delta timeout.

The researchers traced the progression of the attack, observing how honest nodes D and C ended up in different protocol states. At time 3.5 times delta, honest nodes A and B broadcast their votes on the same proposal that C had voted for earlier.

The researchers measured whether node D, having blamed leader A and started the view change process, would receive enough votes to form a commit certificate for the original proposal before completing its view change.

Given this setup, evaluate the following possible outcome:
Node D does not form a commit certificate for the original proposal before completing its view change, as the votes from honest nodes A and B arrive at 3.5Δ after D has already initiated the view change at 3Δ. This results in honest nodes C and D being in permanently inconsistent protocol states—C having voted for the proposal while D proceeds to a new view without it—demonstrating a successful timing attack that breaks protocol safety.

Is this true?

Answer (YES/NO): NO